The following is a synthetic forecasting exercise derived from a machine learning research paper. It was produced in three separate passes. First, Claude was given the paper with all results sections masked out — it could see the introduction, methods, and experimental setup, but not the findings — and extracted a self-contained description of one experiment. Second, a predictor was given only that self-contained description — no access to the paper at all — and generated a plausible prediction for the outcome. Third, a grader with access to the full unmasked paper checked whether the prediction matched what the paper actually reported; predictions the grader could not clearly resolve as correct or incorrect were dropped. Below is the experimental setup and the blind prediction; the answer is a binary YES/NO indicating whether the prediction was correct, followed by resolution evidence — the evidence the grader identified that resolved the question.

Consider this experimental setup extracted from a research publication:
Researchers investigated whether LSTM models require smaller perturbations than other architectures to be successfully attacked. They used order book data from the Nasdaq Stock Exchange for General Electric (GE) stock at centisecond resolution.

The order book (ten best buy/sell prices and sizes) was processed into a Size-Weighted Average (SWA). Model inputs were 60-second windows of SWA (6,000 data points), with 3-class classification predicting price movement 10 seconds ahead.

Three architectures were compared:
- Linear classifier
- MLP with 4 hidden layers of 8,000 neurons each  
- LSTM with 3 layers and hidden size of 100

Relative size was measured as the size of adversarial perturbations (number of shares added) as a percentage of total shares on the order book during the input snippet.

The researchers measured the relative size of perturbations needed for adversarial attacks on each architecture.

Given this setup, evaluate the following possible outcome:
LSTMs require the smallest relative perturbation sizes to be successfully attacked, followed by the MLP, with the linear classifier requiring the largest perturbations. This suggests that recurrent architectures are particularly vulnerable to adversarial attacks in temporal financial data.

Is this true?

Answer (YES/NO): NO